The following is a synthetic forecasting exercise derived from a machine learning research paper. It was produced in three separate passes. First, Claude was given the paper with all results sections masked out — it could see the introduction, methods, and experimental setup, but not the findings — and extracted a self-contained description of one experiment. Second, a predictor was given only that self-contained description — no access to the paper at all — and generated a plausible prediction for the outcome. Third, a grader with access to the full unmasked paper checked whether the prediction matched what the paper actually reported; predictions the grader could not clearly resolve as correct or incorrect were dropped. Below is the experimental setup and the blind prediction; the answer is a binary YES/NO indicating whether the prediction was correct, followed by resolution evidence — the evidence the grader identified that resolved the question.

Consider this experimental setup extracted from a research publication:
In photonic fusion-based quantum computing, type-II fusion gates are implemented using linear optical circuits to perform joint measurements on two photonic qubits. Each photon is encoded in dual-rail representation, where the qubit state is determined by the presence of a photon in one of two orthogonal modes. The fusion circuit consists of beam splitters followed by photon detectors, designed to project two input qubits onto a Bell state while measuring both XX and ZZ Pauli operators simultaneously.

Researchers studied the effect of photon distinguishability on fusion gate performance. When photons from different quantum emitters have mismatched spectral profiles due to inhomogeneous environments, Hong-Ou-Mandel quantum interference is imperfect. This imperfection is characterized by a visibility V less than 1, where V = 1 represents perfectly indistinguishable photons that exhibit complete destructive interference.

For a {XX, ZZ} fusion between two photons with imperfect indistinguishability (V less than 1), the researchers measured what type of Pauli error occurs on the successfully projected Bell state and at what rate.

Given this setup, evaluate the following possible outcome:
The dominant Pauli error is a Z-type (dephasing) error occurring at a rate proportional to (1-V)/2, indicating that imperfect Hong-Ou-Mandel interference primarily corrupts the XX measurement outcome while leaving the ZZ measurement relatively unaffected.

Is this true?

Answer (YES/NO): NO